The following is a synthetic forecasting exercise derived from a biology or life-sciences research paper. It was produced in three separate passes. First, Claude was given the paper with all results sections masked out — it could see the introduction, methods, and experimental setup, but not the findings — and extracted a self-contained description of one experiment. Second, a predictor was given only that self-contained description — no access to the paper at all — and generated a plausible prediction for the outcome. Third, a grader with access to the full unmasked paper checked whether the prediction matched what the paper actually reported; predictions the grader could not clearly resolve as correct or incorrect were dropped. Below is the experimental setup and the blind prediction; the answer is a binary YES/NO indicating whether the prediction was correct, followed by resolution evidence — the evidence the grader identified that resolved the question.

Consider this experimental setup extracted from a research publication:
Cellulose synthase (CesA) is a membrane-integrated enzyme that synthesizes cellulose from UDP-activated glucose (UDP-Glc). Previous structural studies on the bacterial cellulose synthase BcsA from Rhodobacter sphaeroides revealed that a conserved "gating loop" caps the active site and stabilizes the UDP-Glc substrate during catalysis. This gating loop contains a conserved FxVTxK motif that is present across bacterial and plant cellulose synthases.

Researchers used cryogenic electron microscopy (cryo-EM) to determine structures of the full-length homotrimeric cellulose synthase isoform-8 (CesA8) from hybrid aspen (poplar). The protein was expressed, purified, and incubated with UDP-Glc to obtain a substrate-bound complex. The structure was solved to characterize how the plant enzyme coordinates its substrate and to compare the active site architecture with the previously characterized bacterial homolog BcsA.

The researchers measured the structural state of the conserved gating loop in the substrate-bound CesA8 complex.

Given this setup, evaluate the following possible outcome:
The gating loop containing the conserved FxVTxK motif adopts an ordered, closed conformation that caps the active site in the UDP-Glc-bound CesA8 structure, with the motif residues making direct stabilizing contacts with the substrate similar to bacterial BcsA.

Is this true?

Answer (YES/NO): NO